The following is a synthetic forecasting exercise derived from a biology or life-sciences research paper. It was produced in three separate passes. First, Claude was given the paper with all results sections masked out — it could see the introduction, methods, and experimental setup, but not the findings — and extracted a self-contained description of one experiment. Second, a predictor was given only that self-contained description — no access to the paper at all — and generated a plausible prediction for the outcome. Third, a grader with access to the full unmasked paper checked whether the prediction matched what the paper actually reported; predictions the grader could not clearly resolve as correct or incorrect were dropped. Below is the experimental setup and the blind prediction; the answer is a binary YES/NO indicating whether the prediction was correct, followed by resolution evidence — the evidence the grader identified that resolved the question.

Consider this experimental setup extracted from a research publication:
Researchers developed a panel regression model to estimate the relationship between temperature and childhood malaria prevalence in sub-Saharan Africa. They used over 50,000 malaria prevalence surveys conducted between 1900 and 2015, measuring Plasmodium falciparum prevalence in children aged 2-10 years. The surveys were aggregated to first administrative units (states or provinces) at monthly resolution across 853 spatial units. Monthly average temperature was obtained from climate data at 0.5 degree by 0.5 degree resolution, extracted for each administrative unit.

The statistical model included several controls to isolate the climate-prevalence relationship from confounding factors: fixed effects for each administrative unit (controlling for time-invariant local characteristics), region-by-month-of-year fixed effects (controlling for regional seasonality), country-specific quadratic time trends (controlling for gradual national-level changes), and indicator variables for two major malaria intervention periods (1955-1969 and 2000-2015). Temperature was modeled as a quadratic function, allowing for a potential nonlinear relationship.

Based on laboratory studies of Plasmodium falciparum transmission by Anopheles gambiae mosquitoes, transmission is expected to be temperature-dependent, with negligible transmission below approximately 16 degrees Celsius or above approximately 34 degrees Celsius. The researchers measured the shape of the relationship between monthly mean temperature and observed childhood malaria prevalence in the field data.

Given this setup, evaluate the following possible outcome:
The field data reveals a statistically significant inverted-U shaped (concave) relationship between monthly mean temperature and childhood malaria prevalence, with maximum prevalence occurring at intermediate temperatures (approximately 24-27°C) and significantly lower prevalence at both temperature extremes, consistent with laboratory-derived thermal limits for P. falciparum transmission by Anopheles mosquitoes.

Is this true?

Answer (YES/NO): YES